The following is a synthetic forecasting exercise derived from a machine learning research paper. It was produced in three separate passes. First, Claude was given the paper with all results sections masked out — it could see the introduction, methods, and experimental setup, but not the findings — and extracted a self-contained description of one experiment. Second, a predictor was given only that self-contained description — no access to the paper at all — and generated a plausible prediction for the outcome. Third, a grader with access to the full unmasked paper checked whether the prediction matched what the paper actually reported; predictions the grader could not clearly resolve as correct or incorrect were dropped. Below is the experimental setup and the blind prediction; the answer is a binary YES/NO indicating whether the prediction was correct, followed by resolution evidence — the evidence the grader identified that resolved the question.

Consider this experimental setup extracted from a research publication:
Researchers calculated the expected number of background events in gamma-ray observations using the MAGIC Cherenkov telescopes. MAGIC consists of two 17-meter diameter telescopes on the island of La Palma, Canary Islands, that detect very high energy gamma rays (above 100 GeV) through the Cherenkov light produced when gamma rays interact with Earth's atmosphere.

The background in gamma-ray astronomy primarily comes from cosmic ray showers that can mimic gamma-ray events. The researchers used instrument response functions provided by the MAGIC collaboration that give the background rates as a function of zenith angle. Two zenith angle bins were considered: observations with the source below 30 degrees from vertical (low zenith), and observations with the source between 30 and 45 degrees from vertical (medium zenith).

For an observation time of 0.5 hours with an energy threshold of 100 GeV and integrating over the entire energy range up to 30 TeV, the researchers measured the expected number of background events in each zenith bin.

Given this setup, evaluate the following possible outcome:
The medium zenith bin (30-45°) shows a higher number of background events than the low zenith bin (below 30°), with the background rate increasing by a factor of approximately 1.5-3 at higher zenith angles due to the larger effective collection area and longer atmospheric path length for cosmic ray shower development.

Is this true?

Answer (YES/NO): NO